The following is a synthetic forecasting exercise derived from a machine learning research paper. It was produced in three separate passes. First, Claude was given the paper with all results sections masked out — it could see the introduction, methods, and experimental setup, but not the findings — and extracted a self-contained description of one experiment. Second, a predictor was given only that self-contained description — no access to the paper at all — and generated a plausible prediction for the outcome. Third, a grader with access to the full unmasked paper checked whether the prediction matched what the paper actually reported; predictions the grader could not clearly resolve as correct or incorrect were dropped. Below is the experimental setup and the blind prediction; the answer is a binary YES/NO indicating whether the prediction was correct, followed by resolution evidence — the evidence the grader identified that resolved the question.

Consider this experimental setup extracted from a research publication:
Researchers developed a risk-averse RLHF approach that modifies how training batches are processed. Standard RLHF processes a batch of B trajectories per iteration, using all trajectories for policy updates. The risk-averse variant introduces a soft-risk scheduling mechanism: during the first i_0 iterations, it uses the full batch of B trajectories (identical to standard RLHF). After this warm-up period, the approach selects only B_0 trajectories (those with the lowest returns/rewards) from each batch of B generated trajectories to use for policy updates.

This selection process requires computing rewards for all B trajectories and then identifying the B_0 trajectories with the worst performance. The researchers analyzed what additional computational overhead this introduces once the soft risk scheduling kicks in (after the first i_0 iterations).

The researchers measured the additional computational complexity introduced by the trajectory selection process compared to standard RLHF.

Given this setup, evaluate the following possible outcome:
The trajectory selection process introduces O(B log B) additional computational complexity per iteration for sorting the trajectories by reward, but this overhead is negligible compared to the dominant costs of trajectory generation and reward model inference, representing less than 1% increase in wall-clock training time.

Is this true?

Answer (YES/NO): NO